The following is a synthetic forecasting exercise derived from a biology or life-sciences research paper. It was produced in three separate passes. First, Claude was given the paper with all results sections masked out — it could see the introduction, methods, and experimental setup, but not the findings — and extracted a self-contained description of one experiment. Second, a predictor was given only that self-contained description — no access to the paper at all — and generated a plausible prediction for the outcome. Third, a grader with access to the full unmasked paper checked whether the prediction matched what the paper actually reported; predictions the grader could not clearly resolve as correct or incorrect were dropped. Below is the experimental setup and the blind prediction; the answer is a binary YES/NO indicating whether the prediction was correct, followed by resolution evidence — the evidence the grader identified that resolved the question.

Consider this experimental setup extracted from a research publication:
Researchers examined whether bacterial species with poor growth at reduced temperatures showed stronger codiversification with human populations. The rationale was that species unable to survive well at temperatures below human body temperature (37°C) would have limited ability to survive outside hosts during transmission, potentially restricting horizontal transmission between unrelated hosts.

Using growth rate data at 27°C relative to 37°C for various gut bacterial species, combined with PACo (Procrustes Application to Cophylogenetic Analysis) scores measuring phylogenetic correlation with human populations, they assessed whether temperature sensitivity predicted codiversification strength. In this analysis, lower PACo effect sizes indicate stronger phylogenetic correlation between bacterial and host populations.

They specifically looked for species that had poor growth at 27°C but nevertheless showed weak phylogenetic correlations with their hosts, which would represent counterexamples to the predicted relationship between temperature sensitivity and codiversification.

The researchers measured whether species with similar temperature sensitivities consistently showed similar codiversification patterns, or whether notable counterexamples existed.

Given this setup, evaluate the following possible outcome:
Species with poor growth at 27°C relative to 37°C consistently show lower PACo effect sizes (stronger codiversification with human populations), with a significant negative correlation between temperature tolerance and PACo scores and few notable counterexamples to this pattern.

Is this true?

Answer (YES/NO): NO